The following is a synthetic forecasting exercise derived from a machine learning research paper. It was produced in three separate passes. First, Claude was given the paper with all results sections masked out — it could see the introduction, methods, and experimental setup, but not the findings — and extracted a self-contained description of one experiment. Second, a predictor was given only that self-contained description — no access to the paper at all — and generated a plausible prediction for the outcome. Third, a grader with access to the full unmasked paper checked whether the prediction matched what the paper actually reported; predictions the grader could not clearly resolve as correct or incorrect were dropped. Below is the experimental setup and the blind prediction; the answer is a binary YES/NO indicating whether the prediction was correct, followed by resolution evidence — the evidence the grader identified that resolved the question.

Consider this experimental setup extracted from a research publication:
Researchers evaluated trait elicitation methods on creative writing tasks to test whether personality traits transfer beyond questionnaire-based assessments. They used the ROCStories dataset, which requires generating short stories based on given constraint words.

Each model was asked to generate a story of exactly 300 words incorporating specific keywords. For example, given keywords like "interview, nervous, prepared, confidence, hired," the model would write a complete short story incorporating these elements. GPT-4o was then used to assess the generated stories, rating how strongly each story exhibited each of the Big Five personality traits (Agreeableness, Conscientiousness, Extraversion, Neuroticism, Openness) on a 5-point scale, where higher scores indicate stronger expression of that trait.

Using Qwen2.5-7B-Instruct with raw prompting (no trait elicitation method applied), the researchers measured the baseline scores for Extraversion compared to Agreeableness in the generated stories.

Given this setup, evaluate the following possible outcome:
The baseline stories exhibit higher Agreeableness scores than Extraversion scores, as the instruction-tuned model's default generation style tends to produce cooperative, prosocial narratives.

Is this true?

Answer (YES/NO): YES